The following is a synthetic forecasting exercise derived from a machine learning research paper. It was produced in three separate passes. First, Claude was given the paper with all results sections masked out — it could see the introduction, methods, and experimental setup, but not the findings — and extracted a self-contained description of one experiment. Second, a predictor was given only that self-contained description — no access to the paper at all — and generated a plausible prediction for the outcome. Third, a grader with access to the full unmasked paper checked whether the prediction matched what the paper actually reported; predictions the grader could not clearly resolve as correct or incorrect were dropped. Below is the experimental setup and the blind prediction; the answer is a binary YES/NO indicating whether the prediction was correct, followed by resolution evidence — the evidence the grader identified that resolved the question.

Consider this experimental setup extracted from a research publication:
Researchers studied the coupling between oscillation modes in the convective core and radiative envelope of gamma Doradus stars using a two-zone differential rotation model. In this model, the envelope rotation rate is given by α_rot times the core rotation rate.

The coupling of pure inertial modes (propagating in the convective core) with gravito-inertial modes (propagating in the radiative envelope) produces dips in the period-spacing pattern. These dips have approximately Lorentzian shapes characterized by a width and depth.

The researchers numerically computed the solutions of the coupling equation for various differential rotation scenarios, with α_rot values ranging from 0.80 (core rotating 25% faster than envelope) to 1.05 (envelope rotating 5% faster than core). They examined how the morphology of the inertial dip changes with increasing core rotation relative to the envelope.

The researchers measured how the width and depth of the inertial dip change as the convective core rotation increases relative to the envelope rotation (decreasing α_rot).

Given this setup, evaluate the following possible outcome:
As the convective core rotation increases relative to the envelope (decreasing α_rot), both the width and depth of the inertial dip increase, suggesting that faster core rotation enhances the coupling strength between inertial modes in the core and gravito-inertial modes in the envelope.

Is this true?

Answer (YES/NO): NO